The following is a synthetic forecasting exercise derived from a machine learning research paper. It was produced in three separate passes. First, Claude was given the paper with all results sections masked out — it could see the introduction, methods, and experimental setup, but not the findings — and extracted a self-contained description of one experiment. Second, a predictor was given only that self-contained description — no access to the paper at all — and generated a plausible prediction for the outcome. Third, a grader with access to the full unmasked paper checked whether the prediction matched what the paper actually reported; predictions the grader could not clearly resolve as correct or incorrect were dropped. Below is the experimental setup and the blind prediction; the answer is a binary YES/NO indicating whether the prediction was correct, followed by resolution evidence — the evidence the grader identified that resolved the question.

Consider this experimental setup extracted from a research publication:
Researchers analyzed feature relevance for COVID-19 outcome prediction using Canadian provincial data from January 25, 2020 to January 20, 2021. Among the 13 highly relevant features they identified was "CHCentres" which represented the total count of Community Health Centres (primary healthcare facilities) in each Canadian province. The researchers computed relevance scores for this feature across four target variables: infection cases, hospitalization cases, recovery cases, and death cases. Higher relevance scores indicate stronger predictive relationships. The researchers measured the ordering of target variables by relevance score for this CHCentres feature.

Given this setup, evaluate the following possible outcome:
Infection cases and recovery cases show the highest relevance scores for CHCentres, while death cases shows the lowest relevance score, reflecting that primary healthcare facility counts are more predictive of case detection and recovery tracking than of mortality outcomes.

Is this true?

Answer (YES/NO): NO